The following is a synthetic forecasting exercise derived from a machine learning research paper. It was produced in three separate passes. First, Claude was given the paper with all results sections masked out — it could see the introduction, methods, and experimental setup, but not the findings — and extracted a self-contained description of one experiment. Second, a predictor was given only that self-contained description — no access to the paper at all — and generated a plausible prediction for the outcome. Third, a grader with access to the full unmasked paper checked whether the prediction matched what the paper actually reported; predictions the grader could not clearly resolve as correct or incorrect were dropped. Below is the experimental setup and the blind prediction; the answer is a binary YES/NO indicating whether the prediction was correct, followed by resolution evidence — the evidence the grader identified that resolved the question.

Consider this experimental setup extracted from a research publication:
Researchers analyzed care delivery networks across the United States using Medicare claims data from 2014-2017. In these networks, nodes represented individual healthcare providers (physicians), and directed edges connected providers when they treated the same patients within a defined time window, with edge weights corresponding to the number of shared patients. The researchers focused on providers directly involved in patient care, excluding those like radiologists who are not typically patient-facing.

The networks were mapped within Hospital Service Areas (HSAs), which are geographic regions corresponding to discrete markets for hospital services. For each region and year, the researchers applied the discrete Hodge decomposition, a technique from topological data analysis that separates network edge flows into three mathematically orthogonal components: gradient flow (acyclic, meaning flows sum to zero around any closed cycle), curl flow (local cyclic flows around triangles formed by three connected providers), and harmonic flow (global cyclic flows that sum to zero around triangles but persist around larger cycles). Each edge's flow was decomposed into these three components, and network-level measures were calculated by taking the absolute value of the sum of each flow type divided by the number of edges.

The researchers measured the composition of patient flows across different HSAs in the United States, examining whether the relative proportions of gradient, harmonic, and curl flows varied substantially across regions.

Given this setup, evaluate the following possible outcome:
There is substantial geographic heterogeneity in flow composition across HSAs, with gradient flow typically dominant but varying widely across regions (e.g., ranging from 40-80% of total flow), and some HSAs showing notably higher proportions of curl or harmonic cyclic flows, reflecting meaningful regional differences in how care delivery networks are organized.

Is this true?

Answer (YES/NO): NO